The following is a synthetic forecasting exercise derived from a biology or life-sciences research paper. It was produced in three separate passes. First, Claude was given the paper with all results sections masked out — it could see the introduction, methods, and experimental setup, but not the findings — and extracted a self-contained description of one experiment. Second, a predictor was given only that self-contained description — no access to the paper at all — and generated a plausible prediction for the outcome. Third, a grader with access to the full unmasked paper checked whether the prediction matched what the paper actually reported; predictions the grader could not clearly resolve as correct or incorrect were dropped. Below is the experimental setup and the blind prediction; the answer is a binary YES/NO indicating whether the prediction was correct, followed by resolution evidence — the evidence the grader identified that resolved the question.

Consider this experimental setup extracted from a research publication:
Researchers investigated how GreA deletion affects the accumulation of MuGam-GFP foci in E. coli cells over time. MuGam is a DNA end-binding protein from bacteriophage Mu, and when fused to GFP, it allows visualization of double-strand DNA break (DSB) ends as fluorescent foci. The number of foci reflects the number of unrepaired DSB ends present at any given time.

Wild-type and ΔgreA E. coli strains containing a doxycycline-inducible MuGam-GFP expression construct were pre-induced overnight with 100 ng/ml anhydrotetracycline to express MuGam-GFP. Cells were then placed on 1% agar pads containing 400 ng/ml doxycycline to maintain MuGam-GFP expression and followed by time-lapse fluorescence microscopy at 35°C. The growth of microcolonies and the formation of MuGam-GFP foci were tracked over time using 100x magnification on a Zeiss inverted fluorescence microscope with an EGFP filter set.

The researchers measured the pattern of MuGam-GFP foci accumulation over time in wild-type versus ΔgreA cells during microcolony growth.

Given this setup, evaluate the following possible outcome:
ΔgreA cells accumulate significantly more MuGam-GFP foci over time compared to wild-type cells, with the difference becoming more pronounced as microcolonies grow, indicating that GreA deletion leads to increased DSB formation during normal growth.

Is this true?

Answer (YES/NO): NO